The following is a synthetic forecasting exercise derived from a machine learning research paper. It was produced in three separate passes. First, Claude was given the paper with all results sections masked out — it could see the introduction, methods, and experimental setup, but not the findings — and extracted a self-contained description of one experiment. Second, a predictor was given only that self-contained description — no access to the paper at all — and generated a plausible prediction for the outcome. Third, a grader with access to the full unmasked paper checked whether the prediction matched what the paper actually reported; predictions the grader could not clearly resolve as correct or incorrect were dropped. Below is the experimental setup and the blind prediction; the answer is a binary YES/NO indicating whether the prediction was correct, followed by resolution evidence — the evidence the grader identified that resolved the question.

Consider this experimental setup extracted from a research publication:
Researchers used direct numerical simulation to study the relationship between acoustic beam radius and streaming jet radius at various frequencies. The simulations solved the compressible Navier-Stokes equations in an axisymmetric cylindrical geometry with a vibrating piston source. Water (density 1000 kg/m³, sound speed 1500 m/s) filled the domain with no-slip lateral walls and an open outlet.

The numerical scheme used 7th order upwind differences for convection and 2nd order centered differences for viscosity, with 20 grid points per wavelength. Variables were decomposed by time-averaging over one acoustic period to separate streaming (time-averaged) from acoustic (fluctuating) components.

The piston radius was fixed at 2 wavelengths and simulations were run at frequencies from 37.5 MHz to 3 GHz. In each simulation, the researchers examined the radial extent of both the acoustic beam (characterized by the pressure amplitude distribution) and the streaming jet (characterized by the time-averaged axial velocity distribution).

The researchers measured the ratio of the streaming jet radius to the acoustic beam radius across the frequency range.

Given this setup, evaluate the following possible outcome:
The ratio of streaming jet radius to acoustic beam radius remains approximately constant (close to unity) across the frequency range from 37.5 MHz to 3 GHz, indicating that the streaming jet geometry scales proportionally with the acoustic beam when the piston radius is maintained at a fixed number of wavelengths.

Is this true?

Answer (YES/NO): YES